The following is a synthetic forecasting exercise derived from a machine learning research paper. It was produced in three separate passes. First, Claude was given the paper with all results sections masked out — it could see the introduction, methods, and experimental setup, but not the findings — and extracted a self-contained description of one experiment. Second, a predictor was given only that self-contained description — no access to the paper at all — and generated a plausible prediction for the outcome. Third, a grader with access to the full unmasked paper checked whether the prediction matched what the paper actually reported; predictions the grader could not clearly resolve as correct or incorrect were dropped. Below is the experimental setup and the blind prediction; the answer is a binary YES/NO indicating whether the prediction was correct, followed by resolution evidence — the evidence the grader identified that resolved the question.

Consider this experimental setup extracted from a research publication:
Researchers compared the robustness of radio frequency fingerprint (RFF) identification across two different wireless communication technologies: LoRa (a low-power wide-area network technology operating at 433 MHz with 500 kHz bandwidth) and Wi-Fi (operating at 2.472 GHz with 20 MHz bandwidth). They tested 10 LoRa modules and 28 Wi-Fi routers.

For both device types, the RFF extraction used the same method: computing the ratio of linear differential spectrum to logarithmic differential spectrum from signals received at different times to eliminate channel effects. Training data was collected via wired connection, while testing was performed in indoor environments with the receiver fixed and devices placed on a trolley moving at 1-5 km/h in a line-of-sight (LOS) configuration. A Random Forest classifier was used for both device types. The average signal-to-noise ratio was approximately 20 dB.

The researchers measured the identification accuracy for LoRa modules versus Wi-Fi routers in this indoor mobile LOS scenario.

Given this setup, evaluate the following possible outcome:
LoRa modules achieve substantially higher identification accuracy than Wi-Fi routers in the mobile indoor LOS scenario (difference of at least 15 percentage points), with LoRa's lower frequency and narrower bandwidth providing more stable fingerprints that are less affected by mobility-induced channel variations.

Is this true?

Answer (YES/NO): NO